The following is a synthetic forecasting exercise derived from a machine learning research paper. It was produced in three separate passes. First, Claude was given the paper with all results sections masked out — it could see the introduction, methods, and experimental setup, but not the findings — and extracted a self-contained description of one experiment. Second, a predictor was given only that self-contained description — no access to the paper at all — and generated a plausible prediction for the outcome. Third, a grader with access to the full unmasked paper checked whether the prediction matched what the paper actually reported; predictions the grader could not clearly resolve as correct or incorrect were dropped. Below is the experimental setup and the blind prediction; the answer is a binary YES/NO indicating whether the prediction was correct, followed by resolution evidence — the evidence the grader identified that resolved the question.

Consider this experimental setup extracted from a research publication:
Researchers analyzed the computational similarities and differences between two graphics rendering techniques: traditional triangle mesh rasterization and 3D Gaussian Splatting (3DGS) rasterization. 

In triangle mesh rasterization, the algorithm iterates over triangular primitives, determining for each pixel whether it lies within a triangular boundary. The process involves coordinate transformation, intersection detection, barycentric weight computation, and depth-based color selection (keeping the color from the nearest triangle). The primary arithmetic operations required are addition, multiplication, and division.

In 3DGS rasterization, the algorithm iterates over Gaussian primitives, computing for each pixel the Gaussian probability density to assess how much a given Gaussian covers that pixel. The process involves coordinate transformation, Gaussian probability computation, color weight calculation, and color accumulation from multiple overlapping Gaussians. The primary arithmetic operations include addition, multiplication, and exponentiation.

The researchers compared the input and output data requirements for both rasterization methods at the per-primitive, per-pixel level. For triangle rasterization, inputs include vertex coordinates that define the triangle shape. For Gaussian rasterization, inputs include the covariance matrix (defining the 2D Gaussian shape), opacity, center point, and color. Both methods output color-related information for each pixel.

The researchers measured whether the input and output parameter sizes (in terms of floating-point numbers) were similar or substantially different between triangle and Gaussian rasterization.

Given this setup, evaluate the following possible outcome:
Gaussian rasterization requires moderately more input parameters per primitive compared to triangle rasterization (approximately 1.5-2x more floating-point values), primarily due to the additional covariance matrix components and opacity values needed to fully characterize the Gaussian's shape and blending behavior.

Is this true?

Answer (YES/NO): NO